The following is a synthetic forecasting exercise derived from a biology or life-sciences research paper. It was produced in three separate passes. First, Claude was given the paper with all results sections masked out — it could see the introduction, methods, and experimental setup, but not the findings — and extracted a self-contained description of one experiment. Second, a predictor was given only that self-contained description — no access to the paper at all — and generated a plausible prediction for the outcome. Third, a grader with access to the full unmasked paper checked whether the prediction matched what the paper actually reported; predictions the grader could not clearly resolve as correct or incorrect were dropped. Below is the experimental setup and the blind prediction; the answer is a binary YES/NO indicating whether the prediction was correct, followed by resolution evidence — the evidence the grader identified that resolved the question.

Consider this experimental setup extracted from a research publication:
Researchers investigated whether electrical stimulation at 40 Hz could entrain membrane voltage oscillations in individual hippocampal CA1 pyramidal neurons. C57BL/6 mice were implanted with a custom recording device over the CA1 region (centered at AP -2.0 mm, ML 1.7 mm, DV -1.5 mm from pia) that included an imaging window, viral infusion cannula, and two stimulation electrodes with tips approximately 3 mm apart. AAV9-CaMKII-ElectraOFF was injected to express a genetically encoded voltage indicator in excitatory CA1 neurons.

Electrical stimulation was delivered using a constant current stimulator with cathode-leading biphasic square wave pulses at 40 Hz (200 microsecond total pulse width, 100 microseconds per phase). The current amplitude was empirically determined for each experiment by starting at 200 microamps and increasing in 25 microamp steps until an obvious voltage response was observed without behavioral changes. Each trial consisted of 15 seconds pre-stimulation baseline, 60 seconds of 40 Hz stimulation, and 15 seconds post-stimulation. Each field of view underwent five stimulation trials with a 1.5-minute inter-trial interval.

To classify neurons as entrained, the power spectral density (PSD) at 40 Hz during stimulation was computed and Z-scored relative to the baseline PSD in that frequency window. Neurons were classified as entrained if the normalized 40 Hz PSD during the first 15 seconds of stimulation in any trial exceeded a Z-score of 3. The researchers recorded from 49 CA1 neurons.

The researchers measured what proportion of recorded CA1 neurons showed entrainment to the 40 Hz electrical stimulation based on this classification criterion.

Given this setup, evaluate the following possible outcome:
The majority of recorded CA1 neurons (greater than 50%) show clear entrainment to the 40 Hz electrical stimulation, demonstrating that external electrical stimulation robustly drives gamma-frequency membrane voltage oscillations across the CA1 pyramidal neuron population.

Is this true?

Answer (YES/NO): YES